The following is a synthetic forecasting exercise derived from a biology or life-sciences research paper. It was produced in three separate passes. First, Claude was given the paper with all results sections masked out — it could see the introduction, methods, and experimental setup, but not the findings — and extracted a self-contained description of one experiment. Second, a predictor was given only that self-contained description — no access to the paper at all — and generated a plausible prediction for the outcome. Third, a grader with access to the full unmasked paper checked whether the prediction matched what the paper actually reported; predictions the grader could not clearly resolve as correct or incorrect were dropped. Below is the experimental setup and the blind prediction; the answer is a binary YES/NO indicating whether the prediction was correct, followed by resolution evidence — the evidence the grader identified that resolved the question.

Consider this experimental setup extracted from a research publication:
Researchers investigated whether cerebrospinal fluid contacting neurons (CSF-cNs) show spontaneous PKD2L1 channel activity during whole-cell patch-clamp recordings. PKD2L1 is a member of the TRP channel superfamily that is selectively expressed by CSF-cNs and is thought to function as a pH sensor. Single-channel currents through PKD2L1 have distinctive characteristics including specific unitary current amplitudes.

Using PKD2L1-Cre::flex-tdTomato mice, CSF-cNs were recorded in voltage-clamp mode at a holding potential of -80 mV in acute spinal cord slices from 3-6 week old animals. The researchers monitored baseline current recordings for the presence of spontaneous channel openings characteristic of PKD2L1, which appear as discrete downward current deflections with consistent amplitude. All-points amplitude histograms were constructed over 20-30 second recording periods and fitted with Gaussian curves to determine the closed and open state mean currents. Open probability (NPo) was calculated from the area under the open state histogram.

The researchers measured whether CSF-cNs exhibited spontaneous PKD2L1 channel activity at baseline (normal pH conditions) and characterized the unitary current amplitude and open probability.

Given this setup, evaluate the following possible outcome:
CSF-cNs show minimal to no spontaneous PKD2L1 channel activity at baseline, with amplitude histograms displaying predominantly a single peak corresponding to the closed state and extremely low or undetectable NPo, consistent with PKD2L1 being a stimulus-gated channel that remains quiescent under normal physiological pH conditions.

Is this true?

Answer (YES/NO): NO